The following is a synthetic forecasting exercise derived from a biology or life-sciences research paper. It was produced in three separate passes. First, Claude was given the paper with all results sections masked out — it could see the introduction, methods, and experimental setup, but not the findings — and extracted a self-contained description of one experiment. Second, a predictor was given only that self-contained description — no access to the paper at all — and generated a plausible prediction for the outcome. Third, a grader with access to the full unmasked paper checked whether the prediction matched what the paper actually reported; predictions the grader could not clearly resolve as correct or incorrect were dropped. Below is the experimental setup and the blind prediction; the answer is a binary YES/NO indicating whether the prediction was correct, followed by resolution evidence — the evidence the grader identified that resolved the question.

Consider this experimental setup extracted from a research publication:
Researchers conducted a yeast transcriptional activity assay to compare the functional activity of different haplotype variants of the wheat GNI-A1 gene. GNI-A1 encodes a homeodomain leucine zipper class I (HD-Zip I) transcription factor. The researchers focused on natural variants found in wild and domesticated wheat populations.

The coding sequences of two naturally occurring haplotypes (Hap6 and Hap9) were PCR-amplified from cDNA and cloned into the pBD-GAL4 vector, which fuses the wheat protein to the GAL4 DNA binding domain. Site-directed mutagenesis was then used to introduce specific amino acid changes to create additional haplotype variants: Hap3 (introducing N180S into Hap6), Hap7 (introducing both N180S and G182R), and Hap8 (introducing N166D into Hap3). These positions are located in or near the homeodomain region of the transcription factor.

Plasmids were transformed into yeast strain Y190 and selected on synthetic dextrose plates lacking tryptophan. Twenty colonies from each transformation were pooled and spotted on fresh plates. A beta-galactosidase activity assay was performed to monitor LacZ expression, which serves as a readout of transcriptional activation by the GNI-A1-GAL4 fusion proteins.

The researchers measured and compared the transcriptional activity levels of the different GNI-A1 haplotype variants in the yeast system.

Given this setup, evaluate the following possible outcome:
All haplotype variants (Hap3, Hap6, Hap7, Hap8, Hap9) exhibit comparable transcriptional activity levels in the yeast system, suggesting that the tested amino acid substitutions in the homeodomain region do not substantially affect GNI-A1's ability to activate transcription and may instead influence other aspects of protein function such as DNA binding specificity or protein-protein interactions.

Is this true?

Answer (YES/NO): NO